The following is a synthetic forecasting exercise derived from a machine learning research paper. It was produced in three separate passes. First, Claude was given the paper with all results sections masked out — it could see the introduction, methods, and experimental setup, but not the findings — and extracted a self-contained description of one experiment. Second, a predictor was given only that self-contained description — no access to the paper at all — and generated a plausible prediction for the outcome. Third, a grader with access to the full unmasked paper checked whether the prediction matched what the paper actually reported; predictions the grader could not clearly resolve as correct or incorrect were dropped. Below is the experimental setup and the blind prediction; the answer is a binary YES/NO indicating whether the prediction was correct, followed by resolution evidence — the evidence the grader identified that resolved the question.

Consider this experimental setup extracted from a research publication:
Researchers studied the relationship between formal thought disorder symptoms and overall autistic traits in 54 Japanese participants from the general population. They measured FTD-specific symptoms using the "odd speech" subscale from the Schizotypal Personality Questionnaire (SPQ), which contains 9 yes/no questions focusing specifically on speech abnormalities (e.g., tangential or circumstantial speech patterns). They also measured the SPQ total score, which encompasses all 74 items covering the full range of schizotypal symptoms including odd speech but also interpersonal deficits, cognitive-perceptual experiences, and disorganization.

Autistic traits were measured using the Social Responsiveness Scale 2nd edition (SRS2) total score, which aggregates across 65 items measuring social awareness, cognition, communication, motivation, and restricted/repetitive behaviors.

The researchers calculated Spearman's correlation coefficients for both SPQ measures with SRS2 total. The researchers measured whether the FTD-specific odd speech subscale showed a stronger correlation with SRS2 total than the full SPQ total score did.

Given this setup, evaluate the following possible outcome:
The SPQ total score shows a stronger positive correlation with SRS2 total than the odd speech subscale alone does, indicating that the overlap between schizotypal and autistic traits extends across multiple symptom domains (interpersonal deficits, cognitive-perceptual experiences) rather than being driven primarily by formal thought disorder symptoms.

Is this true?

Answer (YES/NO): NO